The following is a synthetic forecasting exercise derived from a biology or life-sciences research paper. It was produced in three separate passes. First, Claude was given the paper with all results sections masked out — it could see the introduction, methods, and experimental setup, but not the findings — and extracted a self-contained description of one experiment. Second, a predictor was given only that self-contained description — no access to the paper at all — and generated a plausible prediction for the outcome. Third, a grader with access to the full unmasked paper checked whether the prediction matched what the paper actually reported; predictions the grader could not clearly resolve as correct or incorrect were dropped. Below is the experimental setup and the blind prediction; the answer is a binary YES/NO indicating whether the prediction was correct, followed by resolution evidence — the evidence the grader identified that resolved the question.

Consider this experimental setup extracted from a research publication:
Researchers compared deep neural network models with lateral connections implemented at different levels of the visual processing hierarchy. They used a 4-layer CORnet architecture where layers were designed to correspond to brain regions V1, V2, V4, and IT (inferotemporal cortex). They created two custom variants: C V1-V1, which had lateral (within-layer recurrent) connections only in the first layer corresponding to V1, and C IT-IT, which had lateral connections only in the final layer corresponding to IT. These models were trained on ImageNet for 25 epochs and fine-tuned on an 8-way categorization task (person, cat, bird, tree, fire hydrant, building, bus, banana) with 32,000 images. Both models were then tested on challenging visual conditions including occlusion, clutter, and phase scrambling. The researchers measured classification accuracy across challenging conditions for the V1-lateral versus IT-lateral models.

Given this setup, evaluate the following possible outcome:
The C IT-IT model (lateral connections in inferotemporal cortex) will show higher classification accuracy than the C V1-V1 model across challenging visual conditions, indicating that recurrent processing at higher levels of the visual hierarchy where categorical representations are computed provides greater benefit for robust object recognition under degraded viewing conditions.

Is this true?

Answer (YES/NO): NO